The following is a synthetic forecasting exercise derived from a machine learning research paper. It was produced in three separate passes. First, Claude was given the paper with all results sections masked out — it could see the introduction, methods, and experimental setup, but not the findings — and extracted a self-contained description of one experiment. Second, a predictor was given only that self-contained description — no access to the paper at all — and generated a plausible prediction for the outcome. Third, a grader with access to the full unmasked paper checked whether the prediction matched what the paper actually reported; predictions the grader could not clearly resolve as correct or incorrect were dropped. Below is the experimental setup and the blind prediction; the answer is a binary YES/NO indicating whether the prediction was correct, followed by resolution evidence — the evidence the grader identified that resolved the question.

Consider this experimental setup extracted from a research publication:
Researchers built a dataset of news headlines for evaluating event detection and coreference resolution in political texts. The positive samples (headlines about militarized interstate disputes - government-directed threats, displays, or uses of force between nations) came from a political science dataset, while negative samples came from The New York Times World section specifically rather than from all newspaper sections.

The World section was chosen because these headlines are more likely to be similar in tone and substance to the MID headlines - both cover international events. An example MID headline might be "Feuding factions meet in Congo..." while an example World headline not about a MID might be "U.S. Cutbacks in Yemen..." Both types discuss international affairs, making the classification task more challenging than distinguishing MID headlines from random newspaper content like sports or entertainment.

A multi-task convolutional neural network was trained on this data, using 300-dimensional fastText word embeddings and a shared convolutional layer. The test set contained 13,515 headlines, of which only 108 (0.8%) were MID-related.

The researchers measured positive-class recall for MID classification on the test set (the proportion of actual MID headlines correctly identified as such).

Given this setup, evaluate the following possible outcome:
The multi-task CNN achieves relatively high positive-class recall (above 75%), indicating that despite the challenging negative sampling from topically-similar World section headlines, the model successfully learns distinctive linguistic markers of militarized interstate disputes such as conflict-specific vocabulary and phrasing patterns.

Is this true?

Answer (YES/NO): NO